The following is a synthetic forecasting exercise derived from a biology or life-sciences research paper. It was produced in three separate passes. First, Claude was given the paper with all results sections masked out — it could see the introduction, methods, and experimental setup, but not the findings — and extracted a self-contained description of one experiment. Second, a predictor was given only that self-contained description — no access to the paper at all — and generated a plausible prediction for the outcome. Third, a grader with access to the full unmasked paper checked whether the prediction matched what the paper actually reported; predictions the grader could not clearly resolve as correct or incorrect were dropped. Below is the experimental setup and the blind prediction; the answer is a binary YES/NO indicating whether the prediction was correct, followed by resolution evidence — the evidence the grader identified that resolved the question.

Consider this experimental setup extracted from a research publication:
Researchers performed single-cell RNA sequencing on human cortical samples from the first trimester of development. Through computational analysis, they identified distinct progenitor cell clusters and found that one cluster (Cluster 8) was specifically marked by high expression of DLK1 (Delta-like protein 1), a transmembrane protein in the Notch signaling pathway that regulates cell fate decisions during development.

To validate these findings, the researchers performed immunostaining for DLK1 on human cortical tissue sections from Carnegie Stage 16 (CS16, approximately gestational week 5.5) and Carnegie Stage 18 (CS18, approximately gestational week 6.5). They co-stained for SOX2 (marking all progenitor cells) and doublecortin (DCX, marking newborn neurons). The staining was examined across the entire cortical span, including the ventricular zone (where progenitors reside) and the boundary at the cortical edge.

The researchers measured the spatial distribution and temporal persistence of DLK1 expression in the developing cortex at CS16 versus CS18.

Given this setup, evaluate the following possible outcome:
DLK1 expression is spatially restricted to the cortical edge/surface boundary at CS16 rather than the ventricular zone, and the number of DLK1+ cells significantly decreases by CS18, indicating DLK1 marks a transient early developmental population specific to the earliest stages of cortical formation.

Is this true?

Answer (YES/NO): YES